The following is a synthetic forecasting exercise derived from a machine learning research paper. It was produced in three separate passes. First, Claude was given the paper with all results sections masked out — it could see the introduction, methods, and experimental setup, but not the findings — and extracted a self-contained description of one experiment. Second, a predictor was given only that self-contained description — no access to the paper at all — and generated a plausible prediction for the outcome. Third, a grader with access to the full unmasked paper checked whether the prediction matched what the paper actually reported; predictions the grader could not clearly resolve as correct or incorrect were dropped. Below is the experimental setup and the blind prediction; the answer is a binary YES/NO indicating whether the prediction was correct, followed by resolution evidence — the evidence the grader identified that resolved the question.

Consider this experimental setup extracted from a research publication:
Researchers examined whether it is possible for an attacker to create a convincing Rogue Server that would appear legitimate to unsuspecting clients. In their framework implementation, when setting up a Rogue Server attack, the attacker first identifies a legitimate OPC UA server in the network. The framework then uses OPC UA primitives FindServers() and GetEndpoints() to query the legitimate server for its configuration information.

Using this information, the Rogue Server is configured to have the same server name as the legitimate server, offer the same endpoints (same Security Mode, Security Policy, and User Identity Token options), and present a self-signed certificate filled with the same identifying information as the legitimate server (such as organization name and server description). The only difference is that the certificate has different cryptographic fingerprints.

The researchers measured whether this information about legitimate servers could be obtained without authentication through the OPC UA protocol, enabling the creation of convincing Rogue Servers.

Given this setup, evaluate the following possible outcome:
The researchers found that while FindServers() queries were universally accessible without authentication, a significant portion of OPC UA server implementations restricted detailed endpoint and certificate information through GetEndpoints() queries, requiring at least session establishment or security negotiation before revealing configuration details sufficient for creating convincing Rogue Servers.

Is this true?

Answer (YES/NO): NO